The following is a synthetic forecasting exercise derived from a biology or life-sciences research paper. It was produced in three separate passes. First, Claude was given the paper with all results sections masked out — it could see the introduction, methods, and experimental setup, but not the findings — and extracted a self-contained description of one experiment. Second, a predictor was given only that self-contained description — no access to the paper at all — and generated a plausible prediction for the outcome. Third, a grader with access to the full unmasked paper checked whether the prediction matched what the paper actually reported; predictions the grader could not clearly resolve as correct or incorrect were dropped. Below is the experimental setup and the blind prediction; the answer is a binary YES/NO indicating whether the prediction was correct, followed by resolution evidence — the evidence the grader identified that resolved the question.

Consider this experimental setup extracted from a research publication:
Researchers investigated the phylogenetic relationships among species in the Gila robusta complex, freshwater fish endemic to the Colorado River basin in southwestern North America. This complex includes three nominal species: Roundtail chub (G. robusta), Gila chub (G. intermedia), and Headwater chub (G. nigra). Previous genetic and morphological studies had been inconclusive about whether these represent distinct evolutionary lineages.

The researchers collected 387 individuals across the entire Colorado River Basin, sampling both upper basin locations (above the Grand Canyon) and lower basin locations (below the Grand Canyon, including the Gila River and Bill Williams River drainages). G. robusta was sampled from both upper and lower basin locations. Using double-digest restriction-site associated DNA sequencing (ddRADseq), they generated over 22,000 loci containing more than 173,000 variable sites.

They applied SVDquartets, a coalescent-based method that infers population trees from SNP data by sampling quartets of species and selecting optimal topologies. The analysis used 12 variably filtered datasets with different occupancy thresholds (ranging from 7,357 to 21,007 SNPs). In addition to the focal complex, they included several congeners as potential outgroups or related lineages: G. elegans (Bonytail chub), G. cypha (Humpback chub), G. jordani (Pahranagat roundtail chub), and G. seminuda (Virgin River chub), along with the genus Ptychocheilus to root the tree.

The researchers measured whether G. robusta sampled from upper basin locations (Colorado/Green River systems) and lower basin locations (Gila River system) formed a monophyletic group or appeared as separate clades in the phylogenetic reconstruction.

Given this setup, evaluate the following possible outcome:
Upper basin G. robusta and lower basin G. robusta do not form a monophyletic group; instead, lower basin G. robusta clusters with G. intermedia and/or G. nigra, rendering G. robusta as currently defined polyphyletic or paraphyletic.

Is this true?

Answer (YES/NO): YES